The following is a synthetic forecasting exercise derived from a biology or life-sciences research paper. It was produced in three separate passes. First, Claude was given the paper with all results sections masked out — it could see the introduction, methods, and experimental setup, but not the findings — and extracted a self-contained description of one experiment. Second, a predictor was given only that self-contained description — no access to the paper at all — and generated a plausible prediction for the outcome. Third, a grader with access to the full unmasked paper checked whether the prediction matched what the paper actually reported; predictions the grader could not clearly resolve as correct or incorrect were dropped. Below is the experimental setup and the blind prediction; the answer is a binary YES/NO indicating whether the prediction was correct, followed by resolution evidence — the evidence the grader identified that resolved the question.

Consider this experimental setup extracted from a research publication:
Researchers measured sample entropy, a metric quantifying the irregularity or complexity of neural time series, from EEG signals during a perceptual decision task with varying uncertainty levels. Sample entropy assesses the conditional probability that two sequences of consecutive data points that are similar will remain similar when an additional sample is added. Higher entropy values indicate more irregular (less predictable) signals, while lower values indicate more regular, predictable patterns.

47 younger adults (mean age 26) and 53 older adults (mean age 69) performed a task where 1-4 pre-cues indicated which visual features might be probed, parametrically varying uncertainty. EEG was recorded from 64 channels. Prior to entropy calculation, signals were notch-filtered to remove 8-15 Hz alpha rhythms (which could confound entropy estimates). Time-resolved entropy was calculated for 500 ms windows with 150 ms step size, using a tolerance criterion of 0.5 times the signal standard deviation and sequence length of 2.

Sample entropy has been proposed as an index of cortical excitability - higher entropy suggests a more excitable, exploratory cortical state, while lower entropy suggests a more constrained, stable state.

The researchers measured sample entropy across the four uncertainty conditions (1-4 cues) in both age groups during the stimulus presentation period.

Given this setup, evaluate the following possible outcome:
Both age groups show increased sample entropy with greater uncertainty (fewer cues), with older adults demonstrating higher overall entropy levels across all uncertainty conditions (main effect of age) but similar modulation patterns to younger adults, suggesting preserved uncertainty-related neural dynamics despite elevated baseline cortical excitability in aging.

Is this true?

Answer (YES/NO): NO